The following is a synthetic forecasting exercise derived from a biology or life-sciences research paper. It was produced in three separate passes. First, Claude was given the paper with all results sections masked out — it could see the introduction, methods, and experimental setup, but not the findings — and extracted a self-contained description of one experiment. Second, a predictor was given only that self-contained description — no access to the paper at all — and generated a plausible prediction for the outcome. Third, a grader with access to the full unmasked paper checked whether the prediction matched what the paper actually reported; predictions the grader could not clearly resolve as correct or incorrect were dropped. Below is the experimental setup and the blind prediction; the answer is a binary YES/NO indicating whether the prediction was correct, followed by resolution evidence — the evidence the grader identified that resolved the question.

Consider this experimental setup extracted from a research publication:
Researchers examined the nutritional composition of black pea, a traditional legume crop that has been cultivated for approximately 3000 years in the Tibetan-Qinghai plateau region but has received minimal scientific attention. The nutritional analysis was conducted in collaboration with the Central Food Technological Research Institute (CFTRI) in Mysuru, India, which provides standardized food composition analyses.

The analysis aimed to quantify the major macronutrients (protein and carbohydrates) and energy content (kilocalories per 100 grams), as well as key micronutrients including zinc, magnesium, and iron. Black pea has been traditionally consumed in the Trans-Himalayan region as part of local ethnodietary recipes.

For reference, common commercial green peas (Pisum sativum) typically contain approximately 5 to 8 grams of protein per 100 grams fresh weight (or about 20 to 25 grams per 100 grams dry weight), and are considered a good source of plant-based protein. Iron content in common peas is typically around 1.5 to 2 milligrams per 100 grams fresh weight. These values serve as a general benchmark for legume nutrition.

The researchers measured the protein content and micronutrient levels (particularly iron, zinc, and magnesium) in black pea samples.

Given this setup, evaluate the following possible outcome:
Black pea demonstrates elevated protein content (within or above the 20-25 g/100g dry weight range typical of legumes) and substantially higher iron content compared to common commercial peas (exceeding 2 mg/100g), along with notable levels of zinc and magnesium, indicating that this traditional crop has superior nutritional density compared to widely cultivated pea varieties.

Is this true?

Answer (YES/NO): YES